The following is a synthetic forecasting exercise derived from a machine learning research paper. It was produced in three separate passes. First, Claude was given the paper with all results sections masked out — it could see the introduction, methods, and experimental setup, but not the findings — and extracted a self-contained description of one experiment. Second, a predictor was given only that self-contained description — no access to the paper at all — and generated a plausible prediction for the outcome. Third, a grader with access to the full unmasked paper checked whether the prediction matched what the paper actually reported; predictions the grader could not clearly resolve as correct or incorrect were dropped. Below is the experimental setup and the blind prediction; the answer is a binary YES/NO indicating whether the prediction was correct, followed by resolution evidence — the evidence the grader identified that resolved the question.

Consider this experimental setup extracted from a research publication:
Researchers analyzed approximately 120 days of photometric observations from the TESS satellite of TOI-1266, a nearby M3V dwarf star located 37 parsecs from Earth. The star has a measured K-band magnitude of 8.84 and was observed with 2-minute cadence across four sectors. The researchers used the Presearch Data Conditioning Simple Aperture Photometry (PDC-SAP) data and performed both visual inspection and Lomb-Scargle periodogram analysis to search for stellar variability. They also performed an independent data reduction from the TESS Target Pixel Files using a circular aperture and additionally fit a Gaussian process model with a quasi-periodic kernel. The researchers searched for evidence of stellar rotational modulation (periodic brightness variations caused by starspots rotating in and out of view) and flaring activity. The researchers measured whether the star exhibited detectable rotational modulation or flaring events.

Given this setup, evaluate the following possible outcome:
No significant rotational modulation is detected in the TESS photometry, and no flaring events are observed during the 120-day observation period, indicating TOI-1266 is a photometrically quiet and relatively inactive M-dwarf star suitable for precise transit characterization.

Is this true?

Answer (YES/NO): YES